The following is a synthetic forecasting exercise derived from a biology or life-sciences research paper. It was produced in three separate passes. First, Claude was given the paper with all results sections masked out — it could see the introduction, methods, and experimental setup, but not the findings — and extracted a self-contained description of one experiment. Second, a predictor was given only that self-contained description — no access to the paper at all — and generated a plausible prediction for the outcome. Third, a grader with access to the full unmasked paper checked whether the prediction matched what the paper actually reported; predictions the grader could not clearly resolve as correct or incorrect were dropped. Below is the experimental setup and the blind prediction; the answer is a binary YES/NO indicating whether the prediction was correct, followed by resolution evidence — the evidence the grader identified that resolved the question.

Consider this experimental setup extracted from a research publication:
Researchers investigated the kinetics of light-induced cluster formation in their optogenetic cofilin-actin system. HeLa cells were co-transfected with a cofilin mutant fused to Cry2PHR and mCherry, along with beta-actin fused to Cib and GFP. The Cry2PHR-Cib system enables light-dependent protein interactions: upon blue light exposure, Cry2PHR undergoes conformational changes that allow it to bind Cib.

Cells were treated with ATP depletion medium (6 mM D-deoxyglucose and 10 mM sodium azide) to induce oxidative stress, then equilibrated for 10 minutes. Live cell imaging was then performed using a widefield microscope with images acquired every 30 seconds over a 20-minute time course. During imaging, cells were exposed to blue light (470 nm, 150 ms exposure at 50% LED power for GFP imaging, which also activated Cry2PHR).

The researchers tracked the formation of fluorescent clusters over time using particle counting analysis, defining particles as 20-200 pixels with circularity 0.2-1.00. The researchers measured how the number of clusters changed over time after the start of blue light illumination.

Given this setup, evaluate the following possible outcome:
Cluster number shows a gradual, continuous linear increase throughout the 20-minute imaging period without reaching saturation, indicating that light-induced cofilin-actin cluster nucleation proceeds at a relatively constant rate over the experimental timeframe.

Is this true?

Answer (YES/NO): NO